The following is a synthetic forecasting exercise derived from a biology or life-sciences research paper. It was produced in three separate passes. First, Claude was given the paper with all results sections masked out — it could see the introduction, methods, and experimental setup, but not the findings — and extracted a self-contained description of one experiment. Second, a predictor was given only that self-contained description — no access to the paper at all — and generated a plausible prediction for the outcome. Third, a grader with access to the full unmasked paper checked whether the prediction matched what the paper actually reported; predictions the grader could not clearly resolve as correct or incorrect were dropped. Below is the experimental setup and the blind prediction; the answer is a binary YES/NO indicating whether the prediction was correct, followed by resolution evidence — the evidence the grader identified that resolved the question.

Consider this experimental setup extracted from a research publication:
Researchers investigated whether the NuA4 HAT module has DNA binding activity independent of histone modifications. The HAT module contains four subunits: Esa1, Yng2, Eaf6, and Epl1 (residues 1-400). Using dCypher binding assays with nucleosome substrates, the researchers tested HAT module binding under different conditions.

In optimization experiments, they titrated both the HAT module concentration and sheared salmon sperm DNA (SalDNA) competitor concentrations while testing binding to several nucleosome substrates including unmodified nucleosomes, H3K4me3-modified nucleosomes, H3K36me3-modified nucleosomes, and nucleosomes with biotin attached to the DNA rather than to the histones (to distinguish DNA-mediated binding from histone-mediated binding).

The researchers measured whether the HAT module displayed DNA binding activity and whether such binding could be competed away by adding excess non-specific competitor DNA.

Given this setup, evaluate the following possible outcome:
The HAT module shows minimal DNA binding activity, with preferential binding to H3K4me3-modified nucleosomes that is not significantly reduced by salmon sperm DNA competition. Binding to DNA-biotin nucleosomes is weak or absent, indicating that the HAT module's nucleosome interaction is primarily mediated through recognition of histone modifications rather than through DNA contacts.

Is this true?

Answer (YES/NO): NO